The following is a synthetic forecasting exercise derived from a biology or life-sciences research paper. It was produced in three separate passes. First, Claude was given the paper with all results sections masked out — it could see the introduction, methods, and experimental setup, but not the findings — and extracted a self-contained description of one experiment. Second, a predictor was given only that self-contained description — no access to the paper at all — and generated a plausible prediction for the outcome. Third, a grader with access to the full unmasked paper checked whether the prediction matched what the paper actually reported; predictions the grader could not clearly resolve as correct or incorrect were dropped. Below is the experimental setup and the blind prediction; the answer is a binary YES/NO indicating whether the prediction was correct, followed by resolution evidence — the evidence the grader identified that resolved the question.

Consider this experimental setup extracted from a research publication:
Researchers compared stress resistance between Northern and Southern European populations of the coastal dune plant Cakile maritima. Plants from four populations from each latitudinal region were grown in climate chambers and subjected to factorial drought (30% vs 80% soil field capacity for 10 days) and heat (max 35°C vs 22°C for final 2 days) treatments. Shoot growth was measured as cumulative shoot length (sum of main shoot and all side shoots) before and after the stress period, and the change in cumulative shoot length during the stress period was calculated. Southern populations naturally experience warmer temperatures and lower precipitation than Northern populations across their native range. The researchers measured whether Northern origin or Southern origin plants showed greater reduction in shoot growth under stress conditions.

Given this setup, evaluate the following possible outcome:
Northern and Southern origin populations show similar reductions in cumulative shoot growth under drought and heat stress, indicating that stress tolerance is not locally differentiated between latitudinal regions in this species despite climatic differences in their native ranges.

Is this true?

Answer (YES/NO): YES